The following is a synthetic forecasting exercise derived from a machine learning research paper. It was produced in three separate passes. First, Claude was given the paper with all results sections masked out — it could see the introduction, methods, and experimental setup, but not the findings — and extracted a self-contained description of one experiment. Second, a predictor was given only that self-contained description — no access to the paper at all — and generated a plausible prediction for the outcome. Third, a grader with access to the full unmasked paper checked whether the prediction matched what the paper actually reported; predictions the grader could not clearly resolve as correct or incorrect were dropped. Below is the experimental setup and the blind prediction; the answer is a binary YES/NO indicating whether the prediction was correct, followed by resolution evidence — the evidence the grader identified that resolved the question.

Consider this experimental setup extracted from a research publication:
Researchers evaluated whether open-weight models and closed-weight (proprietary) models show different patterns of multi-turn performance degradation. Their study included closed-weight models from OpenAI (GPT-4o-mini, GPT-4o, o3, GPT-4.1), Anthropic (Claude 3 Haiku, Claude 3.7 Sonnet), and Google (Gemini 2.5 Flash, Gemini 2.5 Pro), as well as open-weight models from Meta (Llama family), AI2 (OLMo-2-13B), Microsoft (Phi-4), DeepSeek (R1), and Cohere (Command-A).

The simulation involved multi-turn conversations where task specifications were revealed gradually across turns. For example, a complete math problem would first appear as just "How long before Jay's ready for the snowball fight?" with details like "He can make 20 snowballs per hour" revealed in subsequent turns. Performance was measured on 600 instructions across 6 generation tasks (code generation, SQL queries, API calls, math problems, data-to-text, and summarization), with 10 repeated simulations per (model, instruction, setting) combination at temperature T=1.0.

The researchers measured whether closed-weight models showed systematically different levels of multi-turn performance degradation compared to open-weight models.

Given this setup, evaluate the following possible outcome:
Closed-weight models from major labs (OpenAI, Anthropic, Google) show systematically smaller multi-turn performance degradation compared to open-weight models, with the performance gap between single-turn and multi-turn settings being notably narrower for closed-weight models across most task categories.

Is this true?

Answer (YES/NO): NO